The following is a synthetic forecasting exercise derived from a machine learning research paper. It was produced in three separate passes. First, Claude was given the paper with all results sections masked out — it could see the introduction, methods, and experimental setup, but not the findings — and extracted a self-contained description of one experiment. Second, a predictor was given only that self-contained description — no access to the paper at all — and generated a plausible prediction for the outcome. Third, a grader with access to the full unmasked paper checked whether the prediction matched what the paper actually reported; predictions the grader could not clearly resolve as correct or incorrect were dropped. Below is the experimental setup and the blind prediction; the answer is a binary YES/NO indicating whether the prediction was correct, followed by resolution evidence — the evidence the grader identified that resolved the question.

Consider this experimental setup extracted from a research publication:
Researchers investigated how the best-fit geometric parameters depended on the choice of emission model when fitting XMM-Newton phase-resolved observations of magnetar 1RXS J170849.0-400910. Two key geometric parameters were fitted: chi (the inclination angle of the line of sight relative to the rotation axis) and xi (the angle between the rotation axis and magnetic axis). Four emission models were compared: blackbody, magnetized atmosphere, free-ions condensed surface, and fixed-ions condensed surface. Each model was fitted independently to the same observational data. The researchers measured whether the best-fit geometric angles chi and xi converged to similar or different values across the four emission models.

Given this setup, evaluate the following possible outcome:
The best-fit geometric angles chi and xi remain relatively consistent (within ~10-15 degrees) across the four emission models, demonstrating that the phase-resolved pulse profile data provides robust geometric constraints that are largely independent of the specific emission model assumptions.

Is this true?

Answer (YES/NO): NO